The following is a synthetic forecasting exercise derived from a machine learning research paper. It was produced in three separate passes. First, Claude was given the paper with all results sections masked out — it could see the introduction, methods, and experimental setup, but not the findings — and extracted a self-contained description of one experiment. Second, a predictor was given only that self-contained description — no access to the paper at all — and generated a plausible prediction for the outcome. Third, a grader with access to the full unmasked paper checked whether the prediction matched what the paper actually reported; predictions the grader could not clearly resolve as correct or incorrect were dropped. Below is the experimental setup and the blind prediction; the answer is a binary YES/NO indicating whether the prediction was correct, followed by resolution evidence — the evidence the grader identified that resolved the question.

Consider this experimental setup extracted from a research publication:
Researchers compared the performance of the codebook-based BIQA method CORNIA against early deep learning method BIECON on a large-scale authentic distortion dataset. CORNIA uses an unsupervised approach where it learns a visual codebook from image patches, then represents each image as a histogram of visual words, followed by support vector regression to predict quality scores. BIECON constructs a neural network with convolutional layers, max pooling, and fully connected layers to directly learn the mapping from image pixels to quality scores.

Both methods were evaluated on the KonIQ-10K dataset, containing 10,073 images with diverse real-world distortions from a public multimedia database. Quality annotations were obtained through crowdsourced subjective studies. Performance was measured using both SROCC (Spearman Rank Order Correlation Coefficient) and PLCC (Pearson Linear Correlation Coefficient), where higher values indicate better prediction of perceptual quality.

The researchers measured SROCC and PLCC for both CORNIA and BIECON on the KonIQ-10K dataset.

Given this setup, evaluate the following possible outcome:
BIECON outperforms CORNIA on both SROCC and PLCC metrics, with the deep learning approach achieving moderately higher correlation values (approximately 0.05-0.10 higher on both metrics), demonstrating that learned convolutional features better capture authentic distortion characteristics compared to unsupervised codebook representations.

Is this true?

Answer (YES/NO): NO